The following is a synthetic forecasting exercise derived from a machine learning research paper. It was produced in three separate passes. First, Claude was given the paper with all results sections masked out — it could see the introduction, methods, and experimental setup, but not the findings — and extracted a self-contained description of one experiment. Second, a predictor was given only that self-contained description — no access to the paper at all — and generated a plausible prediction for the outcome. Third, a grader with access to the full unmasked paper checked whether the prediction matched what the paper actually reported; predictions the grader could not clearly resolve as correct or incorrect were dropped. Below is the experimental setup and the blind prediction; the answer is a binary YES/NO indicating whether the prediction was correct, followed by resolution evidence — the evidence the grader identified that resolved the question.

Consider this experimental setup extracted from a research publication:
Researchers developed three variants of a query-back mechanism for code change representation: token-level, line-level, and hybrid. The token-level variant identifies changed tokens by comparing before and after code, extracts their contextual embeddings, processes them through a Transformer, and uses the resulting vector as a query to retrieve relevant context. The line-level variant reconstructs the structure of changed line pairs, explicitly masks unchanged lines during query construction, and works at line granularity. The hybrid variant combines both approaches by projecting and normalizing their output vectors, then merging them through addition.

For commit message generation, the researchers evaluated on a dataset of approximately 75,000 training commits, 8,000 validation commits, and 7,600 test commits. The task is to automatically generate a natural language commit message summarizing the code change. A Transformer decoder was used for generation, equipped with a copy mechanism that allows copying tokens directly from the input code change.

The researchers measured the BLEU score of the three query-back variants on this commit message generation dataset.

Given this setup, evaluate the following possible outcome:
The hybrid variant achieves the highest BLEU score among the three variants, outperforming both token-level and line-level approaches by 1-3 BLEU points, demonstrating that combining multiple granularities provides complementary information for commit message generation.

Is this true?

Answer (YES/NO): NO